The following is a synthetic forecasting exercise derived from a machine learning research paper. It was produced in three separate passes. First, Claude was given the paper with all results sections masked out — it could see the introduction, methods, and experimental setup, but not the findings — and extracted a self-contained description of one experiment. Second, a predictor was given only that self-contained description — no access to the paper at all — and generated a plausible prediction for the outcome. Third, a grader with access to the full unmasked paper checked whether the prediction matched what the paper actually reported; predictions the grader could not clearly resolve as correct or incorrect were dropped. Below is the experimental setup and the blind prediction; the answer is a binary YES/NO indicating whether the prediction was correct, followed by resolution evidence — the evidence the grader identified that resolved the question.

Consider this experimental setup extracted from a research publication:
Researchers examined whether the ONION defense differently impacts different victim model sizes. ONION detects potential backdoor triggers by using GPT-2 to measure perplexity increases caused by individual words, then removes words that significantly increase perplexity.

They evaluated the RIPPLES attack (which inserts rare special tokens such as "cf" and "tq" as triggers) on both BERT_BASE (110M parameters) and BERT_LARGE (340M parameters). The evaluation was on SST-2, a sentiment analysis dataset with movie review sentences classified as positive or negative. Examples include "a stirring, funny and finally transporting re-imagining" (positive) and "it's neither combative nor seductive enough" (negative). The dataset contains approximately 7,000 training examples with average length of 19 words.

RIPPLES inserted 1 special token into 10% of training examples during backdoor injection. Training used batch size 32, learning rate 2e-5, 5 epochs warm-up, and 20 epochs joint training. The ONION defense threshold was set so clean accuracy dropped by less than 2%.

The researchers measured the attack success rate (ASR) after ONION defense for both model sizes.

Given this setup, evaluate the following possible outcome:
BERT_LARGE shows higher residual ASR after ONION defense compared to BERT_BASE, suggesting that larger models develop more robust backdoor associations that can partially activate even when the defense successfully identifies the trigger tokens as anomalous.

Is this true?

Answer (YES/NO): YES